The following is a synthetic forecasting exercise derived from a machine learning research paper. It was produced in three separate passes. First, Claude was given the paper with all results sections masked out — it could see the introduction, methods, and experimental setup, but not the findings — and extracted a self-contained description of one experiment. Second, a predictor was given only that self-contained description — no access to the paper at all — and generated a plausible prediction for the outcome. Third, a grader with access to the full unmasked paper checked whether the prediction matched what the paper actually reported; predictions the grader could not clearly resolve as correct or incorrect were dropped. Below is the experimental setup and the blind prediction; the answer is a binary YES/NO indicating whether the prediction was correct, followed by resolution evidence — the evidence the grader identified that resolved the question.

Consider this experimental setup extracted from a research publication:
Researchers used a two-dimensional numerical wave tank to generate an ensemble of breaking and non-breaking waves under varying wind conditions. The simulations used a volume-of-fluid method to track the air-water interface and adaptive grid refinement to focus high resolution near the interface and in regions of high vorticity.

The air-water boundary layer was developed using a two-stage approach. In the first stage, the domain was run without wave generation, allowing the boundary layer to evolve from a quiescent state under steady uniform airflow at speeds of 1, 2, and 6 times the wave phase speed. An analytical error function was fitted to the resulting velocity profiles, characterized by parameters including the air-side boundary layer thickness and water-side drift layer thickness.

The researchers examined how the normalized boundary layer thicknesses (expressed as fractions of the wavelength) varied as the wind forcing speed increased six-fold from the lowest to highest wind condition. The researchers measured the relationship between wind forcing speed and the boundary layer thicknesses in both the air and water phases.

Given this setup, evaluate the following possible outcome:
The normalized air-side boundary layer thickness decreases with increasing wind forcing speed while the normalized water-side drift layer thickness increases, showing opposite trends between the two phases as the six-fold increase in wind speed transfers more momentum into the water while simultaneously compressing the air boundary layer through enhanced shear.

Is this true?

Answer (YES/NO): NO